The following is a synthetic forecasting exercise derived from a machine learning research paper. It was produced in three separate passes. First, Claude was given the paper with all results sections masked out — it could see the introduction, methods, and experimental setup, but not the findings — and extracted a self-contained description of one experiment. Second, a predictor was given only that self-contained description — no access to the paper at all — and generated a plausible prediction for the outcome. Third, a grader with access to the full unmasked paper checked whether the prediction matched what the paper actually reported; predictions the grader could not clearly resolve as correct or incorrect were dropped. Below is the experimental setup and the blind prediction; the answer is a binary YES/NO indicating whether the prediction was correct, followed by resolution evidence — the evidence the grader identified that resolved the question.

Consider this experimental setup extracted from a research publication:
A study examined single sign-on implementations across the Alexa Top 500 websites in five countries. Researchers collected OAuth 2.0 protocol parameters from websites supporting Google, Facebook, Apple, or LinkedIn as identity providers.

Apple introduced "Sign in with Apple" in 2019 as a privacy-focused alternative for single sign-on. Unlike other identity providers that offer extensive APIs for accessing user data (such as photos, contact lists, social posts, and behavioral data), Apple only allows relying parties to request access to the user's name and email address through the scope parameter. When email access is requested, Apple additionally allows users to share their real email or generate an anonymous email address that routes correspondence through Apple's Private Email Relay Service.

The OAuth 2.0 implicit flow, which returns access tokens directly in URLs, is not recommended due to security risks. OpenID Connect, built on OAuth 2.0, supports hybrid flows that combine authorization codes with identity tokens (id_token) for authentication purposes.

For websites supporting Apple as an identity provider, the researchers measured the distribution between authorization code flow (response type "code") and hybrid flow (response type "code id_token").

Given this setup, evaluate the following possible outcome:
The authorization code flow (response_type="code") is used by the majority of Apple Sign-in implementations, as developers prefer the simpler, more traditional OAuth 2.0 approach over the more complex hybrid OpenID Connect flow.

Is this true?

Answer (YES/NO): NO